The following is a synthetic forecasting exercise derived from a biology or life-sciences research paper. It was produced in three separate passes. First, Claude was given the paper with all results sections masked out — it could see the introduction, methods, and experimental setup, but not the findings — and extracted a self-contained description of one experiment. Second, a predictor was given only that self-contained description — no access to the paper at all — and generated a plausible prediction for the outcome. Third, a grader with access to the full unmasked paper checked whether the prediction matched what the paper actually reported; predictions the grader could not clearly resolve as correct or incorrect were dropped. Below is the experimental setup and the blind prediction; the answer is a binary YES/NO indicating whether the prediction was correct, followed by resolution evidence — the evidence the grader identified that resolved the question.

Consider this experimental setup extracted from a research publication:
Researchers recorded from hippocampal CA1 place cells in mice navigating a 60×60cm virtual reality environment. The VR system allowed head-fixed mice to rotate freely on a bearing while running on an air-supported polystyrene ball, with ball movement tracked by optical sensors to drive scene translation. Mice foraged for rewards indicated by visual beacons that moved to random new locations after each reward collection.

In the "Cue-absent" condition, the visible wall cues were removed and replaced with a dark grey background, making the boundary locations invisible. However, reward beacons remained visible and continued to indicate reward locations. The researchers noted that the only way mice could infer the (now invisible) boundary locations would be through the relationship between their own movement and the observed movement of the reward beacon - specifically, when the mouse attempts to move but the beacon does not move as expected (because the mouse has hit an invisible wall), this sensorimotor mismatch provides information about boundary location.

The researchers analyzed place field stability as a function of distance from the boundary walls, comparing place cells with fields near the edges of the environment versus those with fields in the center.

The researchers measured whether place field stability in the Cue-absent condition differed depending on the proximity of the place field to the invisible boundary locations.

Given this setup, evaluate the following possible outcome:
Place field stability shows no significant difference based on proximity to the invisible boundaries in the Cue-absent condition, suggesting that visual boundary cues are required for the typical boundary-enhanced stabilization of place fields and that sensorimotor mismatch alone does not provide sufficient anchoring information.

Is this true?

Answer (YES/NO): NO